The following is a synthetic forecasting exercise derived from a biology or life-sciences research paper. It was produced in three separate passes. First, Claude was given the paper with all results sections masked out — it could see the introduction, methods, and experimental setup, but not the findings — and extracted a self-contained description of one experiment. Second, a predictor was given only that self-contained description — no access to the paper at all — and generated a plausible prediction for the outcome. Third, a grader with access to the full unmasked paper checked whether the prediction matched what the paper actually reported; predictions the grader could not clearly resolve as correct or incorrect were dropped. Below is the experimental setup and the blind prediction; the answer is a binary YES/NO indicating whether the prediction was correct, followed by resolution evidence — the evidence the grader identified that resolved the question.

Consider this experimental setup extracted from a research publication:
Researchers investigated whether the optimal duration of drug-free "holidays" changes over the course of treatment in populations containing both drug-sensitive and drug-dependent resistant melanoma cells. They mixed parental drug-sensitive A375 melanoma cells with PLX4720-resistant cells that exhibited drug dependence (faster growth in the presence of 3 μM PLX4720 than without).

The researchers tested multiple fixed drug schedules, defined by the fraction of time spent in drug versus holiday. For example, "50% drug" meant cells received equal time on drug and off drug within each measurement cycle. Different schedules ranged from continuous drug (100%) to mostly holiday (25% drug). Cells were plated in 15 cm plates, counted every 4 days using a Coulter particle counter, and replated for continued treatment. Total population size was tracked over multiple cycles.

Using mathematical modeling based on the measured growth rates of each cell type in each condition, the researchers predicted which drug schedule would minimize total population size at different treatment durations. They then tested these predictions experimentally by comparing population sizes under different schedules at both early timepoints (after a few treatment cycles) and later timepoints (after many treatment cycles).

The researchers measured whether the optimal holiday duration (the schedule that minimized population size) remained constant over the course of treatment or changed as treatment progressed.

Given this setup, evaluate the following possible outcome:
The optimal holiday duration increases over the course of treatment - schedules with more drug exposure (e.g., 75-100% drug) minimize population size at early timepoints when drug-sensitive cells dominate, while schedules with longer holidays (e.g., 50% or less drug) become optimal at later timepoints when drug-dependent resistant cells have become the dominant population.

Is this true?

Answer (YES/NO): YES